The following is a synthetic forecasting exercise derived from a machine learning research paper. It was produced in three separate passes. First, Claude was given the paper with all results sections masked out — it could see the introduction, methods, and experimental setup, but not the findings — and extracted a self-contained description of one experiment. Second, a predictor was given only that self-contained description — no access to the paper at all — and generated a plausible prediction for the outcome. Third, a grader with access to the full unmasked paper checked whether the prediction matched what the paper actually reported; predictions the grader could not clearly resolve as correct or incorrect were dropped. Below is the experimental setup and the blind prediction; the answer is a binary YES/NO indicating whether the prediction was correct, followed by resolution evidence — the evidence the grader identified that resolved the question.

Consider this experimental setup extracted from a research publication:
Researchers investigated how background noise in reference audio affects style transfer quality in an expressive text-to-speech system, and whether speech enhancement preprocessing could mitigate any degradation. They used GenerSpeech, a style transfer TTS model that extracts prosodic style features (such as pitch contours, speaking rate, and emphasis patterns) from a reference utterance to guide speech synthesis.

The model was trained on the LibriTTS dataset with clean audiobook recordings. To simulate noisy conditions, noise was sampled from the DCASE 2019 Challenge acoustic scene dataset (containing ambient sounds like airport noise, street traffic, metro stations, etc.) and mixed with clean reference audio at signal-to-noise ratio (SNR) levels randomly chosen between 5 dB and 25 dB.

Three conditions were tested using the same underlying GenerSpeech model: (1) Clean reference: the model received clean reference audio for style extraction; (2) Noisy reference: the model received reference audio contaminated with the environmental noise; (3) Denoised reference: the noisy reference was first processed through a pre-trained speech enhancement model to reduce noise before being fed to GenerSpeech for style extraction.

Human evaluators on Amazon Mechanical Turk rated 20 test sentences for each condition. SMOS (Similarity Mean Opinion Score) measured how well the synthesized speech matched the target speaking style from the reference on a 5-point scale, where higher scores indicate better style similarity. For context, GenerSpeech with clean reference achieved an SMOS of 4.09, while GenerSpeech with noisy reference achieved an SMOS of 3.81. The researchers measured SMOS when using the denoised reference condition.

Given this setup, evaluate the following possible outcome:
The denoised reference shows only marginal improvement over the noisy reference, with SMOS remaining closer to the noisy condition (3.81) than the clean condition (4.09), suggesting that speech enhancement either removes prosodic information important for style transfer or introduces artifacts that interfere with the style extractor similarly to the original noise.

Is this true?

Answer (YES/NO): NO